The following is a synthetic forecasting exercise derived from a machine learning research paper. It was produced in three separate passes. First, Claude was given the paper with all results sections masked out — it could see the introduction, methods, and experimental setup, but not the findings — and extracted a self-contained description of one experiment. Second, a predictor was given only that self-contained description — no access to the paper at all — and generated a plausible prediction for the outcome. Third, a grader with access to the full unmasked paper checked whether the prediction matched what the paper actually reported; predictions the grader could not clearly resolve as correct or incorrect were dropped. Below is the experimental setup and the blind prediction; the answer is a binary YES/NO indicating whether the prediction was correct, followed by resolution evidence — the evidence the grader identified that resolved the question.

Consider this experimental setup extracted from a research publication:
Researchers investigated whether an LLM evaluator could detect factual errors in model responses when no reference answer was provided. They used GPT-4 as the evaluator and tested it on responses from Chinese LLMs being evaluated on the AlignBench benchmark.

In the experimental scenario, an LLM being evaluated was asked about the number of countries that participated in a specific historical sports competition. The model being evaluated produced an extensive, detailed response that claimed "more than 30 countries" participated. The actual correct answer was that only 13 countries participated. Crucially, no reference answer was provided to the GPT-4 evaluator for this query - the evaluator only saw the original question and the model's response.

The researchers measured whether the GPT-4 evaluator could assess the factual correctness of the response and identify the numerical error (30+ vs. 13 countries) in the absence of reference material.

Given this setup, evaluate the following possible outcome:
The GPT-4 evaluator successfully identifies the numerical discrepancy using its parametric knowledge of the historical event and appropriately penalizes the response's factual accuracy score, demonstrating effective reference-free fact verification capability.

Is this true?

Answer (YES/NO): NO